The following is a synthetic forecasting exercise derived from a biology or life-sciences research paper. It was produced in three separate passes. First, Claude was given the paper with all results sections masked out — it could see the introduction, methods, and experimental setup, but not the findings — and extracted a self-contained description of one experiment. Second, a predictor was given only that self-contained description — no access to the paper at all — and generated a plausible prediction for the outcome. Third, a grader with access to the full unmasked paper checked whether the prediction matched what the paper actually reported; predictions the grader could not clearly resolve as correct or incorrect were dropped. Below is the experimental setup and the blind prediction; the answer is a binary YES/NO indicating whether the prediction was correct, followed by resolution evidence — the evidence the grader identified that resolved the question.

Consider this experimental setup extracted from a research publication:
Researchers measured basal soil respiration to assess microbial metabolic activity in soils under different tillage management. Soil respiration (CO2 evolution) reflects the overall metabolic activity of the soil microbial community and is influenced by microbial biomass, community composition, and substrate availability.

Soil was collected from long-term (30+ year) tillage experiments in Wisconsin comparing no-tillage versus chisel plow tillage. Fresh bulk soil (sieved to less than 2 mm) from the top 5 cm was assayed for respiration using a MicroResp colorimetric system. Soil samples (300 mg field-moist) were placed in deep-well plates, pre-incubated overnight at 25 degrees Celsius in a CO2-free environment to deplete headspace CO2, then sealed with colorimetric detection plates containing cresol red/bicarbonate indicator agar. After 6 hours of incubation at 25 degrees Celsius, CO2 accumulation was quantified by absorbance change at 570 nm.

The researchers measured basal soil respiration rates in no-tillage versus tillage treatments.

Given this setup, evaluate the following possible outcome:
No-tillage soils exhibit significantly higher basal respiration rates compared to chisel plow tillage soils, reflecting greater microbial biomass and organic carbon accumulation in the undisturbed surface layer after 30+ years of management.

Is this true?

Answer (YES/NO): NO